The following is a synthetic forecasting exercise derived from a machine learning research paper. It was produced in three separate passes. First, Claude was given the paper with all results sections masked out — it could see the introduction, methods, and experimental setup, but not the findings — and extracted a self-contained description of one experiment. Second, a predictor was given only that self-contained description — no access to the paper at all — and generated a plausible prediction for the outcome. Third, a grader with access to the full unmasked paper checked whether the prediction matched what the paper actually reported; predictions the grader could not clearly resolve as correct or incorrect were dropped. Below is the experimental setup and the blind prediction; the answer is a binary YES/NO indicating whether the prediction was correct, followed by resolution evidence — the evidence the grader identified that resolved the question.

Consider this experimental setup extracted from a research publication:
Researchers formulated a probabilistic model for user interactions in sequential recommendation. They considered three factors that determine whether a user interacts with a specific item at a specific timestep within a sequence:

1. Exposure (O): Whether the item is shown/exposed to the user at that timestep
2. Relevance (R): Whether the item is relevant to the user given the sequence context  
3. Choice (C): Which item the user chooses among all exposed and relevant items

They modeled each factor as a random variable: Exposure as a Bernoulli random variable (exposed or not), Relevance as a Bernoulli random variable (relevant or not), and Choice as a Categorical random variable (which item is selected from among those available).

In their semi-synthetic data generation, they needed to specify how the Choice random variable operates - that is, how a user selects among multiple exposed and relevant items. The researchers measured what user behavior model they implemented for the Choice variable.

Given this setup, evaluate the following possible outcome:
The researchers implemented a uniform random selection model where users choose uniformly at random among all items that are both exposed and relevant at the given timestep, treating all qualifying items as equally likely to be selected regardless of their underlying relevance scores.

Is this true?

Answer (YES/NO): NO